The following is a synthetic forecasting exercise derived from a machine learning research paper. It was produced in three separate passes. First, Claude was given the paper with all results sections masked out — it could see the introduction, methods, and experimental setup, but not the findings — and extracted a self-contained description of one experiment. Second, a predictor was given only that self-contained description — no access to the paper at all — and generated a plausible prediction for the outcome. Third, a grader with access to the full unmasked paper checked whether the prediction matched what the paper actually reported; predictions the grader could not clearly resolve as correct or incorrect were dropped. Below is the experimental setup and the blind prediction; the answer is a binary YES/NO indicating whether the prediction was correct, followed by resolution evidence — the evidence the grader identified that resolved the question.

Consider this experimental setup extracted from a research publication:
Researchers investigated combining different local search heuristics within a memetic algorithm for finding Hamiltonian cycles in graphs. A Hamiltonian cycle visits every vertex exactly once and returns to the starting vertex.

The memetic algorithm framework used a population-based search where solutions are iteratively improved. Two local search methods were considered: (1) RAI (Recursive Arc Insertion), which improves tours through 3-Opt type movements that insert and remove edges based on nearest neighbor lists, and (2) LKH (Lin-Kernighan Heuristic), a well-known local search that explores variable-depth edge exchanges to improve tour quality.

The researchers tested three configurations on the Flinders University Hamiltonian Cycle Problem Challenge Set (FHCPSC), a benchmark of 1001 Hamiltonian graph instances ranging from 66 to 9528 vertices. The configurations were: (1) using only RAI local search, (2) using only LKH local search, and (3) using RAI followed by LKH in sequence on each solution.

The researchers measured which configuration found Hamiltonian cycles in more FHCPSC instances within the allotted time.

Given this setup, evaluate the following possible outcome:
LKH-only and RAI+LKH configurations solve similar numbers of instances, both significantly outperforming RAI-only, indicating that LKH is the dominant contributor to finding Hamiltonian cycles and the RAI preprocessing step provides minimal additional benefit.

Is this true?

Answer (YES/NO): NO